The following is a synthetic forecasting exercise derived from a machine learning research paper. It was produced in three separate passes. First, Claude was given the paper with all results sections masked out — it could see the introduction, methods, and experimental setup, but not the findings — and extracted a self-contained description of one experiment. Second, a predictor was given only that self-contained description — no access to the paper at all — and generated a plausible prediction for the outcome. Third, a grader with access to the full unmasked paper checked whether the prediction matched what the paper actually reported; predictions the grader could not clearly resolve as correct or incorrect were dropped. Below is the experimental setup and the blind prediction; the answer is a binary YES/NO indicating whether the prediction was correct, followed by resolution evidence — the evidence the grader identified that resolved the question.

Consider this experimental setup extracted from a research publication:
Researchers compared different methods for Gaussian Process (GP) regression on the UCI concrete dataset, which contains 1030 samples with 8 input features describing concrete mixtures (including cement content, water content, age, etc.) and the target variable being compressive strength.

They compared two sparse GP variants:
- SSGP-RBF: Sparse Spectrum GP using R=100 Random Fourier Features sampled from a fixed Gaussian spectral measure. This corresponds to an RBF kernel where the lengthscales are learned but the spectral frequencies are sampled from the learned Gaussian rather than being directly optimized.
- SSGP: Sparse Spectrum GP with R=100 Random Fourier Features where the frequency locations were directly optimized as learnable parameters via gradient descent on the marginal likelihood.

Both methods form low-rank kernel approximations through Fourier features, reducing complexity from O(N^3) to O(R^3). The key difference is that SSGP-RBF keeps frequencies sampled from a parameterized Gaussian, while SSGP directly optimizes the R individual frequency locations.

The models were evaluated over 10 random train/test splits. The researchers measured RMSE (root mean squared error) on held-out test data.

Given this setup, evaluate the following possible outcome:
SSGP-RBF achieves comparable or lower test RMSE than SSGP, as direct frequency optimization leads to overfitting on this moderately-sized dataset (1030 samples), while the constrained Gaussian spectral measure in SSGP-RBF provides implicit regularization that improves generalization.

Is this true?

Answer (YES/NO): NO